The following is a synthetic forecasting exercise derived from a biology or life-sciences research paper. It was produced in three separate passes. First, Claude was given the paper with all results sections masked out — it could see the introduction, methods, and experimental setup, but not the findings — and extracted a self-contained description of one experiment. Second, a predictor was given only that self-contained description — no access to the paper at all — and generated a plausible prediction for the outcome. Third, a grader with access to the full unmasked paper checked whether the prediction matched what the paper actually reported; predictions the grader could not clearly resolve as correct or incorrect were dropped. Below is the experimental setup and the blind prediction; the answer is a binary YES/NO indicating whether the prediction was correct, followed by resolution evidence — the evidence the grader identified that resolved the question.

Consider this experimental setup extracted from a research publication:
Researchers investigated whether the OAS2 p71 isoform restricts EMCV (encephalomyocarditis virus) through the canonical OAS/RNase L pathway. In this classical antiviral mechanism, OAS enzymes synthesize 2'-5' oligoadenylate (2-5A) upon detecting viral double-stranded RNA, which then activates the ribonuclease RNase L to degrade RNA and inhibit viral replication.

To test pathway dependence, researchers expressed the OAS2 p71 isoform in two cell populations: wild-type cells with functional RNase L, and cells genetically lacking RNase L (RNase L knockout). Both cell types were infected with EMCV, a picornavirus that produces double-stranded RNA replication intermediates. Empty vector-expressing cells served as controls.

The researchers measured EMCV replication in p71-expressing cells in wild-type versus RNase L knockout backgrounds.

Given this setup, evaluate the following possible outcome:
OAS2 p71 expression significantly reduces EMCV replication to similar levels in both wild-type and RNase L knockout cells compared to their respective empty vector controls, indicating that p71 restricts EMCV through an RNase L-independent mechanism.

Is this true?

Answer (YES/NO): NO